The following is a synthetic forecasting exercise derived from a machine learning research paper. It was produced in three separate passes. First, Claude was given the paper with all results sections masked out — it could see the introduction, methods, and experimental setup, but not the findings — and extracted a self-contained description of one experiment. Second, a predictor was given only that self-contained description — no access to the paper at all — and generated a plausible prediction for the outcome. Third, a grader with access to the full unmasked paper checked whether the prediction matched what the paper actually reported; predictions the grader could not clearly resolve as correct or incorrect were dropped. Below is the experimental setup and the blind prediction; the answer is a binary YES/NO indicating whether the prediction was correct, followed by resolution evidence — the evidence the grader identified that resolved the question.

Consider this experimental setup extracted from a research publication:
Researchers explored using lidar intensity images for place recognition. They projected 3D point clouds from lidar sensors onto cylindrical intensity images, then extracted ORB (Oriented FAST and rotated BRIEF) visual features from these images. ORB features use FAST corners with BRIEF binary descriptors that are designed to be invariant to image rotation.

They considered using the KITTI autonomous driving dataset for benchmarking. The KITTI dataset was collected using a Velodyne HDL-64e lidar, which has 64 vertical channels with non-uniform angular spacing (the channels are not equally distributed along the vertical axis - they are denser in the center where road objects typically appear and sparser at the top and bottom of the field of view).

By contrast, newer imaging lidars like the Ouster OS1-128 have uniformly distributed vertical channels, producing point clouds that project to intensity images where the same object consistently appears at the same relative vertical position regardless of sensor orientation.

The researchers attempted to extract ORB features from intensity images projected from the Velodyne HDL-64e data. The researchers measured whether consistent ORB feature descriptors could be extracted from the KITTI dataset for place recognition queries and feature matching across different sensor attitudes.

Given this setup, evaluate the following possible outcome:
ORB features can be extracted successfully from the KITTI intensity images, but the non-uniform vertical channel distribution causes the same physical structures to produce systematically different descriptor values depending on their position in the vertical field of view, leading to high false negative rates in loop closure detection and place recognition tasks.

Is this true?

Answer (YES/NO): NO